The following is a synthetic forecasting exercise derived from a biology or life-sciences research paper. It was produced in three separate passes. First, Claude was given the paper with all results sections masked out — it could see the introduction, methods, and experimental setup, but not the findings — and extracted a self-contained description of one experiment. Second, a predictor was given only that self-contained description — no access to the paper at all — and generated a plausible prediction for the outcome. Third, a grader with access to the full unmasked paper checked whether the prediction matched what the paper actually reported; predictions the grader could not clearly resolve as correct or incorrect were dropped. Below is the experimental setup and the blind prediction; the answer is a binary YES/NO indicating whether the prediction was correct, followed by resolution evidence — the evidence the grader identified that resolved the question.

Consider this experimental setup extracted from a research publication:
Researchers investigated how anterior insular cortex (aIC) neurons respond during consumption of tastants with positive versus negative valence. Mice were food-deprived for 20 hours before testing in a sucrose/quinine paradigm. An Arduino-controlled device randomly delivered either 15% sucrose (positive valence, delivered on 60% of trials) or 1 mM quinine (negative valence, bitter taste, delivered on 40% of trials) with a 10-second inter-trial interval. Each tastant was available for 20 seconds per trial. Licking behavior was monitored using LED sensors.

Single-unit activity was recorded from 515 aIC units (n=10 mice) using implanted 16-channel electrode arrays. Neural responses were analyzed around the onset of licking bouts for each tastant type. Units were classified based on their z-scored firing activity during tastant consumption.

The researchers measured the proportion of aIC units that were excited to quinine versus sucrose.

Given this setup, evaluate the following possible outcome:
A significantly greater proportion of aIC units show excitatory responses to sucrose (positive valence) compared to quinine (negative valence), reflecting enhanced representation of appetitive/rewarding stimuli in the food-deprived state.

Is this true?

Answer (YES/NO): NO